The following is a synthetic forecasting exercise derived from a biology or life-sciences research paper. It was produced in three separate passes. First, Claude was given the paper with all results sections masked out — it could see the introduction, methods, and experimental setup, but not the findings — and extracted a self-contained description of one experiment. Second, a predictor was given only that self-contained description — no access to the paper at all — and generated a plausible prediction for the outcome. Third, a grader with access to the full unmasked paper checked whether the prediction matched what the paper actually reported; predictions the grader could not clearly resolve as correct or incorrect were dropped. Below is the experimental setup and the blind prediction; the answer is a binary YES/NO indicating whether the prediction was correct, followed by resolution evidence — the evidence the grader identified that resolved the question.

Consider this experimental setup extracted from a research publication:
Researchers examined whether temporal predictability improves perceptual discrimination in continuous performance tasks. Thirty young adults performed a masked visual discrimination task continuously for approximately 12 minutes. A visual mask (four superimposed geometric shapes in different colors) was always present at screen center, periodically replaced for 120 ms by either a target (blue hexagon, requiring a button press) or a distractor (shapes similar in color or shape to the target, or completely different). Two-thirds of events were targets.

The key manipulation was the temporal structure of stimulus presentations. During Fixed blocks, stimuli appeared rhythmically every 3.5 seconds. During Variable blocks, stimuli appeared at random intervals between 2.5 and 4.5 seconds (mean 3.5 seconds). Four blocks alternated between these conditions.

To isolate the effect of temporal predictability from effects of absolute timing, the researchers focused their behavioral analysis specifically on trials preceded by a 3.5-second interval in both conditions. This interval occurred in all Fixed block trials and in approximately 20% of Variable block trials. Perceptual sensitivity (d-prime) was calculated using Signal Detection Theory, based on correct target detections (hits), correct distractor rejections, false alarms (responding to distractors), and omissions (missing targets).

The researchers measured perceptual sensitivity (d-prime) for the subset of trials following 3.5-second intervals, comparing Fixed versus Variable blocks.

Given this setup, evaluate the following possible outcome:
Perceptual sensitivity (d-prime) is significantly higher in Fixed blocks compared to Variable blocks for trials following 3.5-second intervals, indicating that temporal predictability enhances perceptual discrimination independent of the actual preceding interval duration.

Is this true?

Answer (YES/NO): YES